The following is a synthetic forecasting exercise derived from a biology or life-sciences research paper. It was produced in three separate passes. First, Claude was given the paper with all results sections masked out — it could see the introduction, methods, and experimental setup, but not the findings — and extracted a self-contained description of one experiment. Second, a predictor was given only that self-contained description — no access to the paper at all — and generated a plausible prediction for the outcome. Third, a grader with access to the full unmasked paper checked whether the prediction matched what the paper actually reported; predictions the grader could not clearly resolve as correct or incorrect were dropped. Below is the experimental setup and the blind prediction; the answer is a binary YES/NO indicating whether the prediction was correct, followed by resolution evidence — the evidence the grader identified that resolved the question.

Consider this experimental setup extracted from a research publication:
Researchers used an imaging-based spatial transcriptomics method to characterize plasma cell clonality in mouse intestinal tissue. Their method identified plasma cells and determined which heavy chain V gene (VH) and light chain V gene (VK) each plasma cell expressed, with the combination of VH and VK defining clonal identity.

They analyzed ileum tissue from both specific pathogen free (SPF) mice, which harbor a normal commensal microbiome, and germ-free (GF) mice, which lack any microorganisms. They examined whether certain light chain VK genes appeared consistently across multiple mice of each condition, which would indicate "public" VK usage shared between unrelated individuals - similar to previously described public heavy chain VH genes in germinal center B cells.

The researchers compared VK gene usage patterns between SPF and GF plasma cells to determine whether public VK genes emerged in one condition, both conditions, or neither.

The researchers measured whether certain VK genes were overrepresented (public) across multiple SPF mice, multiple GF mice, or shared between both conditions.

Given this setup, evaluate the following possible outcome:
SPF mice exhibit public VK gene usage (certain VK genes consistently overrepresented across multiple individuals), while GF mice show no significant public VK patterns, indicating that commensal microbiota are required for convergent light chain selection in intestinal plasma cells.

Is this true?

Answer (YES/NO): NO